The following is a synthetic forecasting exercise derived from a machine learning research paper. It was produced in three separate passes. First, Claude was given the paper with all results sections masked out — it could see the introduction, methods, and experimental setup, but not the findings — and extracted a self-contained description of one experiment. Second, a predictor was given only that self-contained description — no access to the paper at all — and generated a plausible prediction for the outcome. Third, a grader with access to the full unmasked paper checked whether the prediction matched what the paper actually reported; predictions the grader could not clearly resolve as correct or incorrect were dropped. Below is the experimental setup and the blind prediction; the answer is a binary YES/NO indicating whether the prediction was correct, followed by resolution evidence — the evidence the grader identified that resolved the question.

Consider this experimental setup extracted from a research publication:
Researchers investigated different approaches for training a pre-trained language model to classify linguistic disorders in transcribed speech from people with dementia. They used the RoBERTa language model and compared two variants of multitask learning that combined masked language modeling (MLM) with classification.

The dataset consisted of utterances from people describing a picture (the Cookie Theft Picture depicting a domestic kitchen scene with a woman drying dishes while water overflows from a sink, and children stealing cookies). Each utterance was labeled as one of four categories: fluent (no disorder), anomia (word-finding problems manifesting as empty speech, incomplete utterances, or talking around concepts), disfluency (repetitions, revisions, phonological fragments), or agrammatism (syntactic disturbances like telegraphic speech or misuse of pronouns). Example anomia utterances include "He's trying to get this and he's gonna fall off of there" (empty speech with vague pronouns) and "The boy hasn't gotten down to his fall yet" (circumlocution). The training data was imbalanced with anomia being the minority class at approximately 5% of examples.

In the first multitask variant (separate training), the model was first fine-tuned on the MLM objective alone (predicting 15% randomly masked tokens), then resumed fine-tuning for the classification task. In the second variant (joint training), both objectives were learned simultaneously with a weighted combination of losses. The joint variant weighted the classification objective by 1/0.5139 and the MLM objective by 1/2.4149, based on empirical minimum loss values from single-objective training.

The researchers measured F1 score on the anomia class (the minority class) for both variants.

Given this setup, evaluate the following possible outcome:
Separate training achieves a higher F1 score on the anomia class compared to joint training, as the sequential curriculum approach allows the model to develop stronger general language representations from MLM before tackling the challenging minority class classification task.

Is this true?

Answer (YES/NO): NO